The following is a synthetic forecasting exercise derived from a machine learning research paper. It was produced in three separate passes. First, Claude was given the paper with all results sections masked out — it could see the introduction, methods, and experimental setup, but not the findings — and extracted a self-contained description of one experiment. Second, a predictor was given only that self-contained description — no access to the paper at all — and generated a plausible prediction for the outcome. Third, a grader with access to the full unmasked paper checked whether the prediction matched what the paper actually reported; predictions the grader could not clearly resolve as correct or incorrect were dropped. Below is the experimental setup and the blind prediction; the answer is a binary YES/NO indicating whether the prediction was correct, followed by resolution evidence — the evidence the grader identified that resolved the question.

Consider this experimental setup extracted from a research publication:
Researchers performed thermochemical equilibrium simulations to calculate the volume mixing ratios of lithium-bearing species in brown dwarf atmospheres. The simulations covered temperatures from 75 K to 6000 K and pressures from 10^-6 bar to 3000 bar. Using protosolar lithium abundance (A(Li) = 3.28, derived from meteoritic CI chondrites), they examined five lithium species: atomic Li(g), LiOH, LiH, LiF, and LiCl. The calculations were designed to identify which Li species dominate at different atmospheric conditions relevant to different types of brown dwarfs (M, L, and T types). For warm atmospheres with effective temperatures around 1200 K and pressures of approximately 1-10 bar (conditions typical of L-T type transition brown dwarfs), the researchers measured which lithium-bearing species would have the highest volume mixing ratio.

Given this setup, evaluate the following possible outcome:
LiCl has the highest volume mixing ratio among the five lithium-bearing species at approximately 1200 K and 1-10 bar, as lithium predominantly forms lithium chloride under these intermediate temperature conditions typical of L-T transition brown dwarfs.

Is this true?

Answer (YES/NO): NO